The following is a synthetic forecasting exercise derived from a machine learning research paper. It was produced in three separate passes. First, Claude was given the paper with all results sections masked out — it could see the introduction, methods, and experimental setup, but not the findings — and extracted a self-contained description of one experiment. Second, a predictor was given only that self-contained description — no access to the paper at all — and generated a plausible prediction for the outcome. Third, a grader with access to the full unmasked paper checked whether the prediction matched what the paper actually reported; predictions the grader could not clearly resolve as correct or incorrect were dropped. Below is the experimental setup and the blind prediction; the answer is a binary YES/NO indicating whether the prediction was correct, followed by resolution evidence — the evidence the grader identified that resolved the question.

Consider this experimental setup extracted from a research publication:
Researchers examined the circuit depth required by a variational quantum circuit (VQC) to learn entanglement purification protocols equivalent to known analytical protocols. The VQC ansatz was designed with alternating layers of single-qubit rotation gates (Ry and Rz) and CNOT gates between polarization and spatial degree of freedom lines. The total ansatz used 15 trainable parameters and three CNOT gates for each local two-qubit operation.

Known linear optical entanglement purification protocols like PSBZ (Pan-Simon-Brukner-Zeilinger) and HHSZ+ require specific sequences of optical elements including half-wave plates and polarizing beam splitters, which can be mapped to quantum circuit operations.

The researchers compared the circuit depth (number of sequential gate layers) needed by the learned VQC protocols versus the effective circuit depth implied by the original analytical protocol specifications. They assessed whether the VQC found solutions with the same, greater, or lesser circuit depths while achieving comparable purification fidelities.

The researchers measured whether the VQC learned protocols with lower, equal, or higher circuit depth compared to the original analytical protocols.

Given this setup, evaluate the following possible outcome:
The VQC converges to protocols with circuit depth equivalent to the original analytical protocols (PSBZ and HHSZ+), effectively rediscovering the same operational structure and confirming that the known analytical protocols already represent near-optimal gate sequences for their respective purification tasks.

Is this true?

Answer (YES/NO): NO